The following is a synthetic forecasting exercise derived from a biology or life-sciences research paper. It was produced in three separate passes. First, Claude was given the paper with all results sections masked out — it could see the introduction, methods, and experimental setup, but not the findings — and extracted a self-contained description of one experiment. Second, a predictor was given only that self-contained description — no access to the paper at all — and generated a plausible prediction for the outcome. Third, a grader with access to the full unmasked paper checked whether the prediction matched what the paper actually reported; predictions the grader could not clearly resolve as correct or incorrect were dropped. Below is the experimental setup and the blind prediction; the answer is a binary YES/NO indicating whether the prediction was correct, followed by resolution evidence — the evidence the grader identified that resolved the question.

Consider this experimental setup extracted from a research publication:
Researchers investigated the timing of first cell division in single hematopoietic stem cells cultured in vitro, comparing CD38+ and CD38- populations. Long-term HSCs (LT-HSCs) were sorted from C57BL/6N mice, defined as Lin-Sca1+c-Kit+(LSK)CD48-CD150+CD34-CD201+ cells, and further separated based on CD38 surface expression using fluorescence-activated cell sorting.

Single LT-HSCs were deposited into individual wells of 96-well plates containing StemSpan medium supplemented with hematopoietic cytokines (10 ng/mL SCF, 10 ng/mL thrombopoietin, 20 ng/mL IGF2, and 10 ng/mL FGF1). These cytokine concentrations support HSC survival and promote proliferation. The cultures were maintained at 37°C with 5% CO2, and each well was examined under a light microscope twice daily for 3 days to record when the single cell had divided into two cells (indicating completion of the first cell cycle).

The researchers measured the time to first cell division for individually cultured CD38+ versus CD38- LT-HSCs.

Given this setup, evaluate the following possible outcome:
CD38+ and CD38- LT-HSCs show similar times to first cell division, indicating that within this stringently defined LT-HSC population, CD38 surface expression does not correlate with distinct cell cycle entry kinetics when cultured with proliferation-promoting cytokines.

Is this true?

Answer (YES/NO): NO